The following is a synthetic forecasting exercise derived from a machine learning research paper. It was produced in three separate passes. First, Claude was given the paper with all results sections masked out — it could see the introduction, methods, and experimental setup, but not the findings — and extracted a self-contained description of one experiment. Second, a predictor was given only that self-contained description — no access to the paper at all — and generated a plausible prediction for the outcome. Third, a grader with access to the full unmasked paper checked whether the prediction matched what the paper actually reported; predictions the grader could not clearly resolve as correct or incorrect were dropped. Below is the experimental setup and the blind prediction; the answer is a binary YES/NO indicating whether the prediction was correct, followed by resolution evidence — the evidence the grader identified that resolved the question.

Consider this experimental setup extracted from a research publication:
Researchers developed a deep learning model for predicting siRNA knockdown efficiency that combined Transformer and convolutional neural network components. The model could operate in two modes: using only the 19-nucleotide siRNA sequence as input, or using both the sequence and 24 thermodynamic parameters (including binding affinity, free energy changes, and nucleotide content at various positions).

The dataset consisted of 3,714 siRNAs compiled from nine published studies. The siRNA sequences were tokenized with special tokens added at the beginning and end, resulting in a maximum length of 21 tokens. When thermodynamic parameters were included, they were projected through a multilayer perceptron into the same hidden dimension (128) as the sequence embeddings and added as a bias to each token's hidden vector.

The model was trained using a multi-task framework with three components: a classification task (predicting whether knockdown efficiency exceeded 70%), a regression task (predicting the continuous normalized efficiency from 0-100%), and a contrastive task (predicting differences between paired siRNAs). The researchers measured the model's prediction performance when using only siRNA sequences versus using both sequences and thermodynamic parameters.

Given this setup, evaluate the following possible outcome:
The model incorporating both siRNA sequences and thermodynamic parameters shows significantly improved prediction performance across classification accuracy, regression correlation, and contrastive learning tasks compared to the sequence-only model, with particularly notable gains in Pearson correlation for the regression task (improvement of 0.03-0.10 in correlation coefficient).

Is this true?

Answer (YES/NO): NO